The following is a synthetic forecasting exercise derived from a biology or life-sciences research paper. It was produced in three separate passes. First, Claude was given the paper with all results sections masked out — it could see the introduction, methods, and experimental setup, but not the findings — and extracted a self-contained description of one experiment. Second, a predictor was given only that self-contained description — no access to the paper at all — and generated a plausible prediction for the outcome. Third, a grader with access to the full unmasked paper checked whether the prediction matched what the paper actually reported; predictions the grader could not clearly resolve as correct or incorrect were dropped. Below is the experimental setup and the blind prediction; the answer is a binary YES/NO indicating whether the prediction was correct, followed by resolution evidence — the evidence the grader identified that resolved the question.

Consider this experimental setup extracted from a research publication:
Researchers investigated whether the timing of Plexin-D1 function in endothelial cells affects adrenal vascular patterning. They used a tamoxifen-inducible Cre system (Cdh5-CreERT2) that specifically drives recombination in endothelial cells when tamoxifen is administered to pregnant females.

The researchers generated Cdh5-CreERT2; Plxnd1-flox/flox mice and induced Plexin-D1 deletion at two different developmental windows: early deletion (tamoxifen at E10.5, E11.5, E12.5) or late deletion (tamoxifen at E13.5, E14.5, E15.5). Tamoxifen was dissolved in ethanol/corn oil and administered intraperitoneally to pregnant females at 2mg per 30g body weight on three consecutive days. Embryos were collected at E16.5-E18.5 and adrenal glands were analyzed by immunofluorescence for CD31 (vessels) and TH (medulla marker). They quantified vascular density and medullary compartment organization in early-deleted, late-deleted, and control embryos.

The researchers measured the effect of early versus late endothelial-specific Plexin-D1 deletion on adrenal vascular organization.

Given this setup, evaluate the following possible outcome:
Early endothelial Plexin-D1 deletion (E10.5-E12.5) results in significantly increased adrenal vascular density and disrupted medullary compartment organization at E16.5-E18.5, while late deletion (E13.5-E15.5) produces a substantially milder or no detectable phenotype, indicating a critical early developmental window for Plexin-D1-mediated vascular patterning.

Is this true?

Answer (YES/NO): YES